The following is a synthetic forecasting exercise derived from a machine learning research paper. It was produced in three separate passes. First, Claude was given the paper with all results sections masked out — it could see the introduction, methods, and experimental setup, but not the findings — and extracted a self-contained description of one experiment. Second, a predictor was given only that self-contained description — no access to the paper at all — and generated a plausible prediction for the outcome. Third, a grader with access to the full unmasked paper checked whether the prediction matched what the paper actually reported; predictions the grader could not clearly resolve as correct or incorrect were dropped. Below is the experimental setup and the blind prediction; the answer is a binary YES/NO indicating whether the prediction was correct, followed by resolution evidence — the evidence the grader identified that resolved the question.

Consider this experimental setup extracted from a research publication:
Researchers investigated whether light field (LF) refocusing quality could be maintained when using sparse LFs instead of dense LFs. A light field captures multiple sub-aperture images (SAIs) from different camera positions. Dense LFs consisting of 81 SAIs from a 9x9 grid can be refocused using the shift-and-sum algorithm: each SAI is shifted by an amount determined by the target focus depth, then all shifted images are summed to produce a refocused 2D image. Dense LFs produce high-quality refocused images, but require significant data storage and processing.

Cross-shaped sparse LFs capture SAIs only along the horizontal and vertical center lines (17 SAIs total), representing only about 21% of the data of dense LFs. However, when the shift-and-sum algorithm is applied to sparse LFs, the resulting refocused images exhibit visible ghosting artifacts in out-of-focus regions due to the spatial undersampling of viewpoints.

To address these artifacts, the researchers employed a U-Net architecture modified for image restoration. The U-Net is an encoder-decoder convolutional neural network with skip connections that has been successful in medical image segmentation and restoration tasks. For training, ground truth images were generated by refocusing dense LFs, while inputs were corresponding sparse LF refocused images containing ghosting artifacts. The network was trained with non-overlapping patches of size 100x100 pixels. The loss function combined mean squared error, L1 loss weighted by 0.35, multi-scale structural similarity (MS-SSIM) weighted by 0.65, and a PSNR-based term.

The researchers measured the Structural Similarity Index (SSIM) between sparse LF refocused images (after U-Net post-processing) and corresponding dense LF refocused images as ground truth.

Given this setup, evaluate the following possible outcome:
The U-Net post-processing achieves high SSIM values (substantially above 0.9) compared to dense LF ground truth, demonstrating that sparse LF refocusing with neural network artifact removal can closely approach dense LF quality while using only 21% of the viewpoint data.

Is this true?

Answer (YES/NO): NO